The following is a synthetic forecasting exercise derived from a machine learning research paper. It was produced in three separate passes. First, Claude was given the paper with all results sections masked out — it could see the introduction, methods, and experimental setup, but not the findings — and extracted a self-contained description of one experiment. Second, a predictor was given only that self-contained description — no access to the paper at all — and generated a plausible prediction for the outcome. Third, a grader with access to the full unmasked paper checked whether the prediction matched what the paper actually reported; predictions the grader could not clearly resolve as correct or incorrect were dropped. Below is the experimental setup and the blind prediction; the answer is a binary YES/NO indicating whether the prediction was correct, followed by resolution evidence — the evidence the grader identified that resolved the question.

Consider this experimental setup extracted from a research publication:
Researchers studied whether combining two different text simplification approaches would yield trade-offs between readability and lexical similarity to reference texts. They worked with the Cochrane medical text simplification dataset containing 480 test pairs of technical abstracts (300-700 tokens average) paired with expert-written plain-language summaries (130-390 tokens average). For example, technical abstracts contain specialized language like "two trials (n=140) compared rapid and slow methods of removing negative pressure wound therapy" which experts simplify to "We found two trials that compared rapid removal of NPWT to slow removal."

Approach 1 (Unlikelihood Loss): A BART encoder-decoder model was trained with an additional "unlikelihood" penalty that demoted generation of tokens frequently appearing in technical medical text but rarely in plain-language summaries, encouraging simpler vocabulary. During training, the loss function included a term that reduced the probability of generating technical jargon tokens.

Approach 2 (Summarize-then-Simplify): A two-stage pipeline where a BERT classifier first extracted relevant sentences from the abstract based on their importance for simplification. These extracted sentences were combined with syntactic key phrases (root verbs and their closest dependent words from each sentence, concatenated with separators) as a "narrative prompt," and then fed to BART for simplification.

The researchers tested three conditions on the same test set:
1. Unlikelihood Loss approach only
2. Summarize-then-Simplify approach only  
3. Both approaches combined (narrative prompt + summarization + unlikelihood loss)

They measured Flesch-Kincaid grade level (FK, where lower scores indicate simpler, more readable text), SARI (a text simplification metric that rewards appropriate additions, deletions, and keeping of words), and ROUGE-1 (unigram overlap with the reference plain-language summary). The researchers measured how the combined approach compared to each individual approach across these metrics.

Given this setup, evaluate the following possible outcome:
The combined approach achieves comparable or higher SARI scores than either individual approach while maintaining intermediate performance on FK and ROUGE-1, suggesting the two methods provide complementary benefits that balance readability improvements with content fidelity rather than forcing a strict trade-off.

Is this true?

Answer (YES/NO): NO